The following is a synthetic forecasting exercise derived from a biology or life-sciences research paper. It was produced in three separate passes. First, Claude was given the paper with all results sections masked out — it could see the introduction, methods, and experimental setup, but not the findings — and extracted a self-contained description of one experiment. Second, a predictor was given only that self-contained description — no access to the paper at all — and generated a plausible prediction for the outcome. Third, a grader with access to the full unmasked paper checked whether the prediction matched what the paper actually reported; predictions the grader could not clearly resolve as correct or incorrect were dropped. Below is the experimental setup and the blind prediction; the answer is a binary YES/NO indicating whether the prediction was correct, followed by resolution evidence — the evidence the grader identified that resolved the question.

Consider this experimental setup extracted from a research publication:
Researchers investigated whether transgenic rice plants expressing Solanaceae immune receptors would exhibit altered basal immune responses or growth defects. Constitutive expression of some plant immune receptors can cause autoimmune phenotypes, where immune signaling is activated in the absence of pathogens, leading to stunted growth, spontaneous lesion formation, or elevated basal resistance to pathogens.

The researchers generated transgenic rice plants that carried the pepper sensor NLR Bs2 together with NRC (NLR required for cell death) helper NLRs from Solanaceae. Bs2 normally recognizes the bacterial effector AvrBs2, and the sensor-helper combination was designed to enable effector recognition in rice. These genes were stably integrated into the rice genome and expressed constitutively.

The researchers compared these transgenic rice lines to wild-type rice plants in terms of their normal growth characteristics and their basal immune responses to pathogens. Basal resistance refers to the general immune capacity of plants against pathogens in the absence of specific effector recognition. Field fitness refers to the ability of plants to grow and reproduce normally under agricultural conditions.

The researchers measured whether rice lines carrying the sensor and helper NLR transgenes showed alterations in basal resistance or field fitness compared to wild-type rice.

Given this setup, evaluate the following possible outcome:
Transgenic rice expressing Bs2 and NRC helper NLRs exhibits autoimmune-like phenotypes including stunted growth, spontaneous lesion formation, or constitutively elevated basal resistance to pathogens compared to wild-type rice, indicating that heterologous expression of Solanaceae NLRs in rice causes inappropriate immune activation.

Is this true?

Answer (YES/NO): NO